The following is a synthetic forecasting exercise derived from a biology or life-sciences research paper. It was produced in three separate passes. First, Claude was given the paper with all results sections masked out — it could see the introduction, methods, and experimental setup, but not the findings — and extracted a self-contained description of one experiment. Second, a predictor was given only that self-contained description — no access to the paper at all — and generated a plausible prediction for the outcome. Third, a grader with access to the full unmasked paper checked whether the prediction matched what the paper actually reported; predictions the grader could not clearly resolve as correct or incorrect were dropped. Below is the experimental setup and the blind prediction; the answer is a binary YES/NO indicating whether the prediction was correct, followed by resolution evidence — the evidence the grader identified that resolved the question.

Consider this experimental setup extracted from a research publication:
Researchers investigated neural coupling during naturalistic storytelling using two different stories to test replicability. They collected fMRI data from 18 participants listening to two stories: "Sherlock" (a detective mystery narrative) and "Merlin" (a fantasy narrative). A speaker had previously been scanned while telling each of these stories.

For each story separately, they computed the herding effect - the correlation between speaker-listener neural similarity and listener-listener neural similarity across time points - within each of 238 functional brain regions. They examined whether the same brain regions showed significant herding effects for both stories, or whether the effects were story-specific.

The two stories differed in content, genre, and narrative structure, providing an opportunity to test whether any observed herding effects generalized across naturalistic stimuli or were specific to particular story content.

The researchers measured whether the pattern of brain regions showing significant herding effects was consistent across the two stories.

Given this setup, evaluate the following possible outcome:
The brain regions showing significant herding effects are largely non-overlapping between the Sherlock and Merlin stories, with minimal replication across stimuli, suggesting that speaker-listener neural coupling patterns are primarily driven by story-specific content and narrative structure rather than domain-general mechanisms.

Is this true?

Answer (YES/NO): NO